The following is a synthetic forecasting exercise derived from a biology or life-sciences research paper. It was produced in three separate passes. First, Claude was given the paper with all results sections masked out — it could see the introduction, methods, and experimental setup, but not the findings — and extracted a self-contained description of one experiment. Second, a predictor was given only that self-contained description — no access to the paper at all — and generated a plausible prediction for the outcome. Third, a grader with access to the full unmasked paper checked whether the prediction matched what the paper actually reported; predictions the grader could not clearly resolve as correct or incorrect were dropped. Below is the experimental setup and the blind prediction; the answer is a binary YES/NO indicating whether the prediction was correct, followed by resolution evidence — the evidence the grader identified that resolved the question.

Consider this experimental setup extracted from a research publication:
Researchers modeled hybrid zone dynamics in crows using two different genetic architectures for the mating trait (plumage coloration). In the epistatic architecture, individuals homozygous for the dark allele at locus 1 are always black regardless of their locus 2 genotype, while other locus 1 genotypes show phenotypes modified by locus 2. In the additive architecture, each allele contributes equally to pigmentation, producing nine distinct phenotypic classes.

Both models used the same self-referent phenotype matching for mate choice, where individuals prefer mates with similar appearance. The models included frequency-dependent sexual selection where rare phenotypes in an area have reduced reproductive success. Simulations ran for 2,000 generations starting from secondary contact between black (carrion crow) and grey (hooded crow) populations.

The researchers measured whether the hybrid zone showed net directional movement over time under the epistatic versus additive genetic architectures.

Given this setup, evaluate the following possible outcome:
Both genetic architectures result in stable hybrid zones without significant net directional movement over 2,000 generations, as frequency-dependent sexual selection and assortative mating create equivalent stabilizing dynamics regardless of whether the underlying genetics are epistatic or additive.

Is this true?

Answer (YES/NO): NO